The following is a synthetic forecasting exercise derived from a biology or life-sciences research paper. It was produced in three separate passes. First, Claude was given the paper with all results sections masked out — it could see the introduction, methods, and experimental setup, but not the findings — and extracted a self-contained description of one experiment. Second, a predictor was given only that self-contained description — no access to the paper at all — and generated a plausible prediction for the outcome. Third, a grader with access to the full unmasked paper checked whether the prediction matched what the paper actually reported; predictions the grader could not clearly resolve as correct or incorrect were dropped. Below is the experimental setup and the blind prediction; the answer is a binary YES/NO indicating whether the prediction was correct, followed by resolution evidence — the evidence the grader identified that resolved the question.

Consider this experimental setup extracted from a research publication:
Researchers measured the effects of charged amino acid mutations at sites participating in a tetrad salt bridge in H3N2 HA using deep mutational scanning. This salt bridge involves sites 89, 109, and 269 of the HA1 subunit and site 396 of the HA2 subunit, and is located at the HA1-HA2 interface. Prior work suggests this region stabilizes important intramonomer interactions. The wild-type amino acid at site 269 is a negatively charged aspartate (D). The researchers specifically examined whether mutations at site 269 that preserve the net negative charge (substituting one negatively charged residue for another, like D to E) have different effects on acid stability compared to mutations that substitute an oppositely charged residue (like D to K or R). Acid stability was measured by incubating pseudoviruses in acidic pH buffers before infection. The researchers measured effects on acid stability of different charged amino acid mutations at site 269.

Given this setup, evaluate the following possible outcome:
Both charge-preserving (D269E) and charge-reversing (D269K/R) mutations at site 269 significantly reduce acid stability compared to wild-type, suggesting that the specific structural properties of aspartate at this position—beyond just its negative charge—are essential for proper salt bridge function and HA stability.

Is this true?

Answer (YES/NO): NO